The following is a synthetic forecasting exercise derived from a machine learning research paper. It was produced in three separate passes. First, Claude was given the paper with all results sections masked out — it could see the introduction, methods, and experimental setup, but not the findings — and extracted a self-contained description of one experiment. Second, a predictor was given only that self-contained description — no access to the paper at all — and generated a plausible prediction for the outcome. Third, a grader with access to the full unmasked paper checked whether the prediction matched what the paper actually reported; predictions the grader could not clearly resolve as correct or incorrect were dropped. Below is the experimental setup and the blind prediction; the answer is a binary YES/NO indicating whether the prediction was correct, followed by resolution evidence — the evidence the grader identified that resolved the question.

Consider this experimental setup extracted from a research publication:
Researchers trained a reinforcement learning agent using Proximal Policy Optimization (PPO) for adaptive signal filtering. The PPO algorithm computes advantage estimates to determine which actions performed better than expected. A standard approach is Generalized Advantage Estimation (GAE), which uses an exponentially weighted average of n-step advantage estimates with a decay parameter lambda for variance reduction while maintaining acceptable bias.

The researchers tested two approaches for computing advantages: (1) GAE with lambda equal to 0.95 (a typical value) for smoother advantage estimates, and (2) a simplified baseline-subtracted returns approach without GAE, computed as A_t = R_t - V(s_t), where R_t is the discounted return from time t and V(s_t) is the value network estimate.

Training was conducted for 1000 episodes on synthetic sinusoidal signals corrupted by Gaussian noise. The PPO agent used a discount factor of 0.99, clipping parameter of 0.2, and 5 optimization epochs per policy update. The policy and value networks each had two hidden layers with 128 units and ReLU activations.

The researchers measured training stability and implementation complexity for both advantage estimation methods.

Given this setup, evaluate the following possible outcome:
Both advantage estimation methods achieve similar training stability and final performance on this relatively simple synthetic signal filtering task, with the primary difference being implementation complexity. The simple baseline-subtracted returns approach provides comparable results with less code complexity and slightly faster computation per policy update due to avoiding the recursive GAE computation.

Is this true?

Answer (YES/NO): NO